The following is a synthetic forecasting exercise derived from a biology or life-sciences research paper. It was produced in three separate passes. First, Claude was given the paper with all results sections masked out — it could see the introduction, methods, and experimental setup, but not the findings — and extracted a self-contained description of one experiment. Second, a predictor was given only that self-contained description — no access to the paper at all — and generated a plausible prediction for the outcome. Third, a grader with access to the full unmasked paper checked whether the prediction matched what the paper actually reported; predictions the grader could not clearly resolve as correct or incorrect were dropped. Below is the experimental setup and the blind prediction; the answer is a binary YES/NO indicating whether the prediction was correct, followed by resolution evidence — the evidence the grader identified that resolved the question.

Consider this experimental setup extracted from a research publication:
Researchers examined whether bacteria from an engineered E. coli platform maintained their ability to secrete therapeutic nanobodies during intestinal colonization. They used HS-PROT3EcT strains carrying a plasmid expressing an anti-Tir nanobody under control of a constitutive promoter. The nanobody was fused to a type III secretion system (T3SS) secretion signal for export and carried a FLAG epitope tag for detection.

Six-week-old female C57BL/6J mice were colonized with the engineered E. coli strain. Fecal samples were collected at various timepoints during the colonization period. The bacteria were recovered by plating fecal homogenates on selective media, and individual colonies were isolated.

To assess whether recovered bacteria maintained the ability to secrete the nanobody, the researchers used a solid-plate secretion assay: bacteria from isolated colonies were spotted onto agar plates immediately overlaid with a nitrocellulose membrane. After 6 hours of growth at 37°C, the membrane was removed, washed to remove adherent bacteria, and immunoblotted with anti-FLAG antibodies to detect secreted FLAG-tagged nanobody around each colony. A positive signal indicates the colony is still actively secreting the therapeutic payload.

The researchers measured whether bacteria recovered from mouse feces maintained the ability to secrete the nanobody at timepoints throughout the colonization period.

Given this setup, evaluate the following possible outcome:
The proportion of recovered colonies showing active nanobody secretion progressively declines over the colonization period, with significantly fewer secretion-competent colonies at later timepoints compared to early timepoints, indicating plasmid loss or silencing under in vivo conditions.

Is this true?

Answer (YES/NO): NO